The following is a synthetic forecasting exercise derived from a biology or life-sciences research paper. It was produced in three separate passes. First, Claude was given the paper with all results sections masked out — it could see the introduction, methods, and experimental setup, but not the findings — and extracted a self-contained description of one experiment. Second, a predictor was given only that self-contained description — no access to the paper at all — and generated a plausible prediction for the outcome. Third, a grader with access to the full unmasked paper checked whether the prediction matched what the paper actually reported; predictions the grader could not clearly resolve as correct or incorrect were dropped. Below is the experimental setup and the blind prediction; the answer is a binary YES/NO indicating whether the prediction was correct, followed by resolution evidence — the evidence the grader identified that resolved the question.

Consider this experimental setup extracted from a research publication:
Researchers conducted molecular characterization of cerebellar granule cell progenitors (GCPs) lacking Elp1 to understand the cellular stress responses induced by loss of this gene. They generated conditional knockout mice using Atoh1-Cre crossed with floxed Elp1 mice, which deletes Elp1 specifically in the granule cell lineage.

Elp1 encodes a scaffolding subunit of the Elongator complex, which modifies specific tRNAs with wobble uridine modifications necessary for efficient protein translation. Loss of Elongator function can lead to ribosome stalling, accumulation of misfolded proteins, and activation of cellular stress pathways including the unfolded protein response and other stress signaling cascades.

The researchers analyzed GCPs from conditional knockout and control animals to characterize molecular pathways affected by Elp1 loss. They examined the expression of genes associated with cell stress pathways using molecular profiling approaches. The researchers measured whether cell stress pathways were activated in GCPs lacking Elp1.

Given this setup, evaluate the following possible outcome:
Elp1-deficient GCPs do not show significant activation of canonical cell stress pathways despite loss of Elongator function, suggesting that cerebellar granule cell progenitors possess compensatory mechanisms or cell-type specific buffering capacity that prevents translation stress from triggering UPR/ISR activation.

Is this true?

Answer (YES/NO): NO